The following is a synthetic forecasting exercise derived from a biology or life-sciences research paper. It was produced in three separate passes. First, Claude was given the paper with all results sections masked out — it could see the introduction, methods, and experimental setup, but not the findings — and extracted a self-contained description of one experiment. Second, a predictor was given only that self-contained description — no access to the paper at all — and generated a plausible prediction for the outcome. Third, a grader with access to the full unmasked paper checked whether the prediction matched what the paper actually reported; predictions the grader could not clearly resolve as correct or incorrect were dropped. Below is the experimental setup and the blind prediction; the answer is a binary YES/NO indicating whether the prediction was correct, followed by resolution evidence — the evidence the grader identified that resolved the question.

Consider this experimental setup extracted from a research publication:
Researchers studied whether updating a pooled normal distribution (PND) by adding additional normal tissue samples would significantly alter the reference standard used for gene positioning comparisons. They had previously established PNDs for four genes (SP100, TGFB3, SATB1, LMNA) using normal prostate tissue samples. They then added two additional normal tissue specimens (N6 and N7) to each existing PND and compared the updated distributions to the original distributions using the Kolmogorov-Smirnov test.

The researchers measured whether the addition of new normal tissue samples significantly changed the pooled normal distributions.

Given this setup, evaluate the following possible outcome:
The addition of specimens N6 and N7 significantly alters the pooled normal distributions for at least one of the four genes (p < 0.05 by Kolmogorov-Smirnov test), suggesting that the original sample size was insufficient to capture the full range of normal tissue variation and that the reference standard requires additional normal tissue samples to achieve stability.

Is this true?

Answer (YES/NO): NO